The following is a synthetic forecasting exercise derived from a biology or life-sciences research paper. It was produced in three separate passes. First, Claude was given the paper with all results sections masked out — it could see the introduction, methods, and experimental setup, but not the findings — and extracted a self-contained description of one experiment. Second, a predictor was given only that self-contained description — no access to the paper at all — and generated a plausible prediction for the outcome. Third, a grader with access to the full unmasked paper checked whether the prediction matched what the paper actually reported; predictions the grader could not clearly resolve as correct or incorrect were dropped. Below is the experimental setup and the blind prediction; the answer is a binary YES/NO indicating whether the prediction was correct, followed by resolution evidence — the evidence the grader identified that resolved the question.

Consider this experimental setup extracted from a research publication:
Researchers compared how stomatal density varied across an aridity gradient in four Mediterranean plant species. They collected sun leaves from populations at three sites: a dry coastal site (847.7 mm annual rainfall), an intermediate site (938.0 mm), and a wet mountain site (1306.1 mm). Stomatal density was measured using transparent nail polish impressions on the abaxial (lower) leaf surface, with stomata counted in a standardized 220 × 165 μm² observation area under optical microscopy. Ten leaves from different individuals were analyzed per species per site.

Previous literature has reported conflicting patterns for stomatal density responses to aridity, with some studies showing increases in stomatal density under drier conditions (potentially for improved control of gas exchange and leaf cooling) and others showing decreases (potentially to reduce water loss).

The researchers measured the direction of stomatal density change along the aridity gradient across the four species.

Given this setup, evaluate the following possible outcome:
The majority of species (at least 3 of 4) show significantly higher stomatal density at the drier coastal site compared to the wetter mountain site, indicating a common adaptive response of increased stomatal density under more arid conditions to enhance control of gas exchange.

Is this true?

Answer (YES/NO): NO